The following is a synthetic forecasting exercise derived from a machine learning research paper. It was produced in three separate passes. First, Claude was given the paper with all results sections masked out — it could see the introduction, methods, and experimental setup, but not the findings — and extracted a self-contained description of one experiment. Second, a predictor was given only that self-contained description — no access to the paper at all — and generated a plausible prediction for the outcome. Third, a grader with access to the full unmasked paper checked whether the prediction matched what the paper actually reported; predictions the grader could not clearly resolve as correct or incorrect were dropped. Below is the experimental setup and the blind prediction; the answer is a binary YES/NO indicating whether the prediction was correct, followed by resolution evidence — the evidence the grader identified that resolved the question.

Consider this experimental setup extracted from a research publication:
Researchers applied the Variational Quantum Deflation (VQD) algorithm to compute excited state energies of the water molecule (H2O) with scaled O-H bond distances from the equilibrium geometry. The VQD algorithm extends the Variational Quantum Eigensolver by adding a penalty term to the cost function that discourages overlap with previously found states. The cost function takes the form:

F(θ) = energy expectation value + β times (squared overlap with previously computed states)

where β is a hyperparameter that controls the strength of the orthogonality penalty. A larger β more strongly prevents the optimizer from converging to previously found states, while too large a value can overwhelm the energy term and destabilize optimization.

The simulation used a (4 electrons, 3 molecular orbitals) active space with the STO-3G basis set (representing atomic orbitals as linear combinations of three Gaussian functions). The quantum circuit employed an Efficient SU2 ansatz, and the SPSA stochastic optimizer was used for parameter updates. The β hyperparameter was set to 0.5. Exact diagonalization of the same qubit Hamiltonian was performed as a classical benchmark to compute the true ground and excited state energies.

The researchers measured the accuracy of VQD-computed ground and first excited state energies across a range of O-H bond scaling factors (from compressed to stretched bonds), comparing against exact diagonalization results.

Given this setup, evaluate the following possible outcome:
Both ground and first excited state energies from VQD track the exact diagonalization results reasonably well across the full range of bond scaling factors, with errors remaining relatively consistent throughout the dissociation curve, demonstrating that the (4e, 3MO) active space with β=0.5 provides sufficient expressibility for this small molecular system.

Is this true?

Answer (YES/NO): NO